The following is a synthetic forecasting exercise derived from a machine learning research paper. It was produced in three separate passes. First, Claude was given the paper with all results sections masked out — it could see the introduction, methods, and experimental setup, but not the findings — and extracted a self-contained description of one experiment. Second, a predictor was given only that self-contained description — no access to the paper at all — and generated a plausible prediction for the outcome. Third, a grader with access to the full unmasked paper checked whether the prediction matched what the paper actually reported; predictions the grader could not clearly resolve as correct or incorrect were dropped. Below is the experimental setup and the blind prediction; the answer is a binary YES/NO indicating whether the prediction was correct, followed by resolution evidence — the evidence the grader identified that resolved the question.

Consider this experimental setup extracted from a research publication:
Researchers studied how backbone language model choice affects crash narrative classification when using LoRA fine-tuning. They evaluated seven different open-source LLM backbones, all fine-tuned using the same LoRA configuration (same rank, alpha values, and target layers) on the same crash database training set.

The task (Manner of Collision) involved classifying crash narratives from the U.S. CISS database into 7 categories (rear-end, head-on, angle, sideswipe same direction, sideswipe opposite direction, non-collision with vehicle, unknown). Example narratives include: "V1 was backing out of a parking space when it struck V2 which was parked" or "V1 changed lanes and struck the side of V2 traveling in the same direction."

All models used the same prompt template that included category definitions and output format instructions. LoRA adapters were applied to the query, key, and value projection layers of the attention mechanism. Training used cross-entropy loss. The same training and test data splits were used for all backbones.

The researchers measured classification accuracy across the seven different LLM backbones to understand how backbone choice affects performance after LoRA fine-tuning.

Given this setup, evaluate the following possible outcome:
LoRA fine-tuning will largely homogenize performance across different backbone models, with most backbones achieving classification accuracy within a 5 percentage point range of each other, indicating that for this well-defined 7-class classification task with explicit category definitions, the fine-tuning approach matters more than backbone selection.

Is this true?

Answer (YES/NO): NO